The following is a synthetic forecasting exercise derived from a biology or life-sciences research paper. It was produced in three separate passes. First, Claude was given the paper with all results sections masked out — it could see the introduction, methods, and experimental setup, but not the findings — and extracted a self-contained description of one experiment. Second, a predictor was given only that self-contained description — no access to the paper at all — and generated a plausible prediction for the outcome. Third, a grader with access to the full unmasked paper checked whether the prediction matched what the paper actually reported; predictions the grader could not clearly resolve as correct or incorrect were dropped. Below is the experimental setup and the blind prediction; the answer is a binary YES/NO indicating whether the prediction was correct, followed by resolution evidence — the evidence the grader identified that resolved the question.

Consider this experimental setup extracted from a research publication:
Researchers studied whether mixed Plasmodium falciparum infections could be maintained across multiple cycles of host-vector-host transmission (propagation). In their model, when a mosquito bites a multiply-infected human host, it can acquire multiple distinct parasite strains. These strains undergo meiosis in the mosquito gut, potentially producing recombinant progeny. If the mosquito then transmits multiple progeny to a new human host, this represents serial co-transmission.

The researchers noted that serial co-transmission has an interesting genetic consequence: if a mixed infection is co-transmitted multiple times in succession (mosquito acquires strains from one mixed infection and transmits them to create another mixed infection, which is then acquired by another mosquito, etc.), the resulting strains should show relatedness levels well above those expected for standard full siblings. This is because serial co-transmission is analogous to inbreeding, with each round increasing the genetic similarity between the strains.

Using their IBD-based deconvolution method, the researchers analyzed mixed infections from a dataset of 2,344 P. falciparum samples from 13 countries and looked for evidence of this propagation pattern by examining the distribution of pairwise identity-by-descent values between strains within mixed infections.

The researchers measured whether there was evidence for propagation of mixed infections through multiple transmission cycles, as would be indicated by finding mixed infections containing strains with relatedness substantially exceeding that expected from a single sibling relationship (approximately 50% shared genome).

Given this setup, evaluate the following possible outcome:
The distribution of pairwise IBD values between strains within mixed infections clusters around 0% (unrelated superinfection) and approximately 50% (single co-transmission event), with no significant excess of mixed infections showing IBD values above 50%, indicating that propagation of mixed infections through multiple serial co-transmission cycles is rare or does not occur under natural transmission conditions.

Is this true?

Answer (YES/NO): NO